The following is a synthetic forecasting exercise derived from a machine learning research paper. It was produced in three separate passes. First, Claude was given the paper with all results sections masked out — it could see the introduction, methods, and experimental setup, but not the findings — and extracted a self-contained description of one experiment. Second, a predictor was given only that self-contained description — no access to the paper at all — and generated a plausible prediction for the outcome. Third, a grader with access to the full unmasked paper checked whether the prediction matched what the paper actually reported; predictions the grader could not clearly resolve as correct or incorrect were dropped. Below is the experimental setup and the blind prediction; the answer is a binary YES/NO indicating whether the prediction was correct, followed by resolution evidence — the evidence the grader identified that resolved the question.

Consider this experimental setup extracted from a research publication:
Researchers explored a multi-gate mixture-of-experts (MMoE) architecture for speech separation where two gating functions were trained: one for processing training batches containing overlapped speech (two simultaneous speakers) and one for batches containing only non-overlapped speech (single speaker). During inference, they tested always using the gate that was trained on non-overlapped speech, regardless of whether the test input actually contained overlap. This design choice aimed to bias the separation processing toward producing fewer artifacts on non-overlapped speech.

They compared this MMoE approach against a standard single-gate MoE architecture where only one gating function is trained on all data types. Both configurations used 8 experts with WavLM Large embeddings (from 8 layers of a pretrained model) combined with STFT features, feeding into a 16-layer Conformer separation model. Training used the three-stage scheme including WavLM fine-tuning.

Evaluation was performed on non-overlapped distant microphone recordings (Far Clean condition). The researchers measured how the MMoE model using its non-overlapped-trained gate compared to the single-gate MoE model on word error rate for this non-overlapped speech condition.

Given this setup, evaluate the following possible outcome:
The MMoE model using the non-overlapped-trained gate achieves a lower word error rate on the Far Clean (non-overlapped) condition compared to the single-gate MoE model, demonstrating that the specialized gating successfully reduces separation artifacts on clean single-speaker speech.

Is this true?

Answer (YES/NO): YES